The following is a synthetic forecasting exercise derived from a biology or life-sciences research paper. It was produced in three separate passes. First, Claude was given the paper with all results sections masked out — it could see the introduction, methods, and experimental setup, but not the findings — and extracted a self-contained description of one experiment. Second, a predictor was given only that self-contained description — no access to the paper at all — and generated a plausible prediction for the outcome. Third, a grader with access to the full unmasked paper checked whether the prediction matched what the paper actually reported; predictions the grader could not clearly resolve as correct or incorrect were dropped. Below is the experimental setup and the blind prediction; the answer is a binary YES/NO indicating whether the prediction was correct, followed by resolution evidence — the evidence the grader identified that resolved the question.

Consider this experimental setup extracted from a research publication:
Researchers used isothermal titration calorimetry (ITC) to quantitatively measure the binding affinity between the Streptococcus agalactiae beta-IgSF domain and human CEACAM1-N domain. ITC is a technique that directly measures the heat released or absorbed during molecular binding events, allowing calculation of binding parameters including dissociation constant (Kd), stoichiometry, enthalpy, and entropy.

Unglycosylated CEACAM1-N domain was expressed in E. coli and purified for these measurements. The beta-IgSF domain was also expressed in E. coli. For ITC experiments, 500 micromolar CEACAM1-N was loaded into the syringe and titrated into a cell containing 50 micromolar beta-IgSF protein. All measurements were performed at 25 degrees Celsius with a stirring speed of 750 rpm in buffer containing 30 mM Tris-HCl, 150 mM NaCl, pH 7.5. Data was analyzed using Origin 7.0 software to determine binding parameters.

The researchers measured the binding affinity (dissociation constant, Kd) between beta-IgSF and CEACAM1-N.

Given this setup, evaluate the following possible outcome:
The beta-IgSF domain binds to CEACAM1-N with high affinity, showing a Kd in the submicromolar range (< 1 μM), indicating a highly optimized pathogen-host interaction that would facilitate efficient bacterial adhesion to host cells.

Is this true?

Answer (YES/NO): YES